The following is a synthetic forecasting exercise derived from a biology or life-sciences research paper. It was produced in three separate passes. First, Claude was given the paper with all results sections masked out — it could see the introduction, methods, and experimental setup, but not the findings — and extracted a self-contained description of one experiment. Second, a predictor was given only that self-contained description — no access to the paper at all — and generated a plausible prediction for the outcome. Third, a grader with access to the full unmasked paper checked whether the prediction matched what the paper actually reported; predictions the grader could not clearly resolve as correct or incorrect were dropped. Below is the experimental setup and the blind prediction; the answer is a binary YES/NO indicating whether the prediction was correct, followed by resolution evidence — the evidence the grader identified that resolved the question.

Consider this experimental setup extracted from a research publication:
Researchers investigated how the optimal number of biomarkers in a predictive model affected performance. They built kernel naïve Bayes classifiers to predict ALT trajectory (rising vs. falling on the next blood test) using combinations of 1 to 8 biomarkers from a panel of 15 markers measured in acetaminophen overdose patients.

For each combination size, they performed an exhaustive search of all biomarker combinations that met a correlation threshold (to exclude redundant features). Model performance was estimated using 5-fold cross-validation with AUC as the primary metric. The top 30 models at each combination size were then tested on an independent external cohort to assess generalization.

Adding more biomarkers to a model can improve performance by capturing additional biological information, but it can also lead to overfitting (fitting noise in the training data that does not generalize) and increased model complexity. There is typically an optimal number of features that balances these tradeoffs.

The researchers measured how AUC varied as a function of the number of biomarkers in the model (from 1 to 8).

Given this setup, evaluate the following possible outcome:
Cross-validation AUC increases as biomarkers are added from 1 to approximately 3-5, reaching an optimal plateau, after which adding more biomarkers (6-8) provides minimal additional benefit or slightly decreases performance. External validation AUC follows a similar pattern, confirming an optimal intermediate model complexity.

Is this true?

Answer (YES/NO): NO